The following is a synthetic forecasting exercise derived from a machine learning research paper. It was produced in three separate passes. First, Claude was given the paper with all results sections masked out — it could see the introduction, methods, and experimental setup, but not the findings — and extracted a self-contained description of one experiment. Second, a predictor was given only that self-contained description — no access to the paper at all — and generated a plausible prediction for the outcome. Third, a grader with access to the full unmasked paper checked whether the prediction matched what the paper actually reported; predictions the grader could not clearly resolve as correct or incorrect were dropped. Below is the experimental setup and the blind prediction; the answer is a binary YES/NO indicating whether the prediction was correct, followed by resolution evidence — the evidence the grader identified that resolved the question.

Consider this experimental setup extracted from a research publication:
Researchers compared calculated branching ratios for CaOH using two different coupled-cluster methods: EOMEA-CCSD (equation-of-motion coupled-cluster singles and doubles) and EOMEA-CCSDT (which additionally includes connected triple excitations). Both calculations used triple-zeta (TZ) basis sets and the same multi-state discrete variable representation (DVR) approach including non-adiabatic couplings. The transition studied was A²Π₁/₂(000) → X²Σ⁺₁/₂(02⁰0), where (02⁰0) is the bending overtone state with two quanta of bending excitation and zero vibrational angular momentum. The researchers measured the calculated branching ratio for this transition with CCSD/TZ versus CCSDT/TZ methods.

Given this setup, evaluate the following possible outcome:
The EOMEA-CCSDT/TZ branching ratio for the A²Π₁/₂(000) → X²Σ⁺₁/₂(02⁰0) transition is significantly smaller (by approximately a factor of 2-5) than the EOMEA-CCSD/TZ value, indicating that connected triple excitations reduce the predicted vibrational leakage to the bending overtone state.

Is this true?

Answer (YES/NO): NO